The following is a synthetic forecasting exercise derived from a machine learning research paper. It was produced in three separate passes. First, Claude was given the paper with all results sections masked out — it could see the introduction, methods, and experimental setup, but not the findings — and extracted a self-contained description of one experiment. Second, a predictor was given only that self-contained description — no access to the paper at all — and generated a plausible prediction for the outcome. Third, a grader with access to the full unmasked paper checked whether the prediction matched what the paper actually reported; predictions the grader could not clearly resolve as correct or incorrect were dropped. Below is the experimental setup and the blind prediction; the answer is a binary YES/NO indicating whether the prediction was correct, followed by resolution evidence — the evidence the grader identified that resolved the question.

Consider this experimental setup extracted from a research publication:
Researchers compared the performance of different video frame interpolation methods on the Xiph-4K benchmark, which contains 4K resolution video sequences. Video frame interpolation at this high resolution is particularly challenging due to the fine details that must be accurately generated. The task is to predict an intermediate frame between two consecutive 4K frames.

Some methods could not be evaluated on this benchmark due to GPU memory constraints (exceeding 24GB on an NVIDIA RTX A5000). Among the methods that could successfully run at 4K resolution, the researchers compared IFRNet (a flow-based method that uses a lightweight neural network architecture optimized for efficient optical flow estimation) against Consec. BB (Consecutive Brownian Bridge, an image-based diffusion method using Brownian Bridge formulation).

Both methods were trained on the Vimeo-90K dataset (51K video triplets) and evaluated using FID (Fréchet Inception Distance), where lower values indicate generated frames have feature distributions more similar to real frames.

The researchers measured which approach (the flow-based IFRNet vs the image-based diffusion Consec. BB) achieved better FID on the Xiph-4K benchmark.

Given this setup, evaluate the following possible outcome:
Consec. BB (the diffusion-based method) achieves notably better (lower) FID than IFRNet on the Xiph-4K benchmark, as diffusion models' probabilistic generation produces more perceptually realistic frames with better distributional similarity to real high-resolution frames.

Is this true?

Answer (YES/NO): NO